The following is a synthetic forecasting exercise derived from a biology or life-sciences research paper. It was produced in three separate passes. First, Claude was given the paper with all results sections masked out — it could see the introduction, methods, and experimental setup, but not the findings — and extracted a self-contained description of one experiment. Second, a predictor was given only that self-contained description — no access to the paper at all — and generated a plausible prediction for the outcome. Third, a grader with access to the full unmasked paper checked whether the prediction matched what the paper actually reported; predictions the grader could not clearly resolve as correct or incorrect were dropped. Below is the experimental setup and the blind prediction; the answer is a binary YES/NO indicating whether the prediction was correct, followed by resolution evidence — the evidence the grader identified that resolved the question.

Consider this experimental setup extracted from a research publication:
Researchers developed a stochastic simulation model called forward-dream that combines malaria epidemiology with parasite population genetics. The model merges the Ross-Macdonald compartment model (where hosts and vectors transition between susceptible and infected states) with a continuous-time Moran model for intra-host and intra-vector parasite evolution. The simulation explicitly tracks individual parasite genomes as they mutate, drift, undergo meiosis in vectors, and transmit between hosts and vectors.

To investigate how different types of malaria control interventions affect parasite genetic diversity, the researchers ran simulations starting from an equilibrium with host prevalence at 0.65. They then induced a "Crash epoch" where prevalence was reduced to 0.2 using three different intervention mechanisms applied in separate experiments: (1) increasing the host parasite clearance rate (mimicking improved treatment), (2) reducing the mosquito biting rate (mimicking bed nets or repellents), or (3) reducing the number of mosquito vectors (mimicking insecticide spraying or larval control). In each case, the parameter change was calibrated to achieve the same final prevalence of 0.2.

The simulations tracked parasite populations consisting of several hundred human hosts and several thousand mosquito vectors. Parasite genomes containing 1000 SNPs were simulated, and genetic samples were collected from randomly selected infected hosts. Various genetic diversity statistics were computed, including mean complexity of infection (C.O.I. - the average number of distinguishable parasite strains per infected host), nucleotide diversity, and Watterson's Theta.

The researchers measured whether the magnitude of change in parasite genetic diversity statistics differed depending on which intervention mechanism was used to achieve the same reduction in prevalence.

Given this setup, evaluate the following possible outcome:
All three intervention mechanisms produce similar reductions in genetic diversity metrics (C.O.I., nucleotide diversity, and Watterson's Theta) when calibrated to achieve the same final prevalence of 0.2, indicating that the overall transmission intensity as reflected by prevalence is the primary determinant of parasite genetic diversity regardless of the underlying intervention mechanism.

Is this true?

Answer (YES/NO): NO